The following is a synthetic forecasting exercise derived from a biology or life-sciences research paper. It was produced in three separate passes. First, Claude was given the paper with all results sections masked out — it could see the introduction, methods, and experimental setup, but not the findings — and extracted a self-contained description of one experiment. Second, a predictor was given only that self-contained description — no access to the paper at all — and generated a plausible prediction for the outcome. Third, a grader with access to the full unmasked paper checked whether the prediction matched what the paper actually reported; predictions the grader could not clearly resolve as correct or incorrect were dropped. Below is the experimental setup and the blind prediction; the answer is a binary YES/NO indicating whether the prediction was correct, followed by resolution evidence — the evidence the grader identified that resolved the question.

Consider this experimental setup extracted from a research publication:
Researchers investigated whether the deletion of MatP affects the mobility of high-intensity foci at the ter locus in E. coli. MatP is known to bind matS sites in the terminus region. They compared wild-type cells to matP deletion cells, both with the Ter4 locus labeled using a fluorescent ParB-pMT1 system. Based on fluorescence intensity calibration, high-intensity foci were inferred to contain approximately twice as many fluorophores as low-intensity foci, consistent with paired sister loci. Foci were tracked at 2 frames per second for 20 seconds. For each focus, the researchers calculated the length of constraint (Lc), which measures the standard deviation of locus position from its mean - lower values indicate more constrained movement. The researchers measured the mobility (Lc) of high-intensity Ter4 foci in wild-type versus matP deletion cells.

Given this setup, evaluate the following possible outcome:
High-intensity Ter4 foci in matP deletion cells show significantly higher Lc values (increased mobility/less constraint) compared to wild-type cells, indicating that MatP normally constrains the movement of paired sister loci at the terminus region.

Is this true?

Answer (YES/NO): YES